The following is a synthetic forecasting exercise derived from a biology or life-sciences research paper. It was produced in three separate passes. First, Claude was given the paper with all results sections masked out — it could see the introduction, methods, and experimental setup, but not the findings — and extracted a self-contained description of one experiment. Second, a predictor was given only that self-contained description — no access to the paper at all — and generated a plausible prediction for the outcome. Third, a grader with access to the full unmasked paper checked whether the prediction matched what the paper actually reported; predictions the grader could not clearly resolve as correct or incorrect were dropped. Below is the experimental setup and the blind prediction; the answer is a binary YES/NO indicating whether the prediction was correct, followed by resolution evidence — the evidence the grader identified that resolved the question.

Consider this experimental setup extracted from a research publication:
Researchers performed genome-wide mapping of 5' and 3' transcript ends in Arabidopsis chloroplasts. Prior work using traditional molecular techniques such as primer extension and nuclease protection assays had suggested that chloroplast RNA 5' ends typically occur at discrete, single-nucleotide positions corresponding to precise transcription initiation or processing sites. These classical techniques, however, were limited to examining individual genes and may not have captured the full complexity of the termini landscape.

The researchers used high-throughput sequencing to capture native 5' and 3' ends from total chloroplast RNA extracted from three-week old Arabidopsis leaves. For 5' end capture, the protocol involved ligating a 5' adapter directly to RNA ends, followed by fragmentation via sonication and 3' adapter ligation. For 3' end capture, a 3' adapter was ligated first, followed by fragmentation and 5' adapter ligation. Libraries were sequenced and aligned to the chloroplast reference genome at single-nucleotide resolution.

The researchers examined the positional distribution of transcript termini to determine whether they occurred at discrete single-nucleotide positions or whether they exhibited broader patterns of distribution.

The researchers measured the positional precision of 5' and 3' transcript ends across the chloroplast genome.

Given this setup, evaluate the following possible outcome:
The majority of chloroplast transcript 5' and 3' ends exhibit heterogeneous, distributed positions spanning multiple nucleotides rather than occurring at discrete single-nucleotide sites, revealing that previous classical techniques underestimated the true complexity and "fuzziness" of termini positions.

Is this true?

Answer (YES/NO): NO